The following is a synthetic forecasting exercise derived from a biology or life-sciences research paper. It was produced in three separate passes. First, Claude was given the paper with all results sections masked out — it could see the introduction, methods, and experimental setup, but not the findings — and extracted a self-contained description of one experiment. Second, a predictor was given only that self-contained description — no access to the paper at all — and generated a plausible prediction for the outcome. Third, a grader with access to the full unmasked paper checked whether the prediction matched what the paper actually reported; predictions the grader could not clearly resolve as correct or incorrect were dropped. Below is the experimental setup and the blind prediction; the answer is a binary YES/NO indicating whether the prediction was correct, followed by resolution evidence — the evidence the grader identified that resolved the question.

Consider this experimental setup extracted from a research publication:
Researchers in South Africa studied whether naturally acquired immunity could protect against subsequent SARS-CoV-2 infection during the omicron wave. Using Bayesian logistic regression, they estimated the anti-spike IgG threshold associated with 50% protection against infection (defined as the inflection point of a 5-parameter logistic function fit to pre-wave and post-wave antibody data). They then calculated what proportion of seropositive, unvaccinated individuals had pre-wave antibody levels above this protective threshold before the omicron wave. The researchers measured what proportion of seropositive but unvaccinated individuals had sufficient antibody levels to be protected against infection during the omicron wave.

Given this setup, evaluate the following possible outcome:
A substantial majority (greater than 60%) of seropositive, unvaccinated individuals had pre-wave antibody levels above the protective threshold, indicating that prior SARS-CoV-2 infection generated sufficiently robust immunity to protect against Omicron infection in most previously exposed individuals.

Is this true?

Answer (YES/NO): NO